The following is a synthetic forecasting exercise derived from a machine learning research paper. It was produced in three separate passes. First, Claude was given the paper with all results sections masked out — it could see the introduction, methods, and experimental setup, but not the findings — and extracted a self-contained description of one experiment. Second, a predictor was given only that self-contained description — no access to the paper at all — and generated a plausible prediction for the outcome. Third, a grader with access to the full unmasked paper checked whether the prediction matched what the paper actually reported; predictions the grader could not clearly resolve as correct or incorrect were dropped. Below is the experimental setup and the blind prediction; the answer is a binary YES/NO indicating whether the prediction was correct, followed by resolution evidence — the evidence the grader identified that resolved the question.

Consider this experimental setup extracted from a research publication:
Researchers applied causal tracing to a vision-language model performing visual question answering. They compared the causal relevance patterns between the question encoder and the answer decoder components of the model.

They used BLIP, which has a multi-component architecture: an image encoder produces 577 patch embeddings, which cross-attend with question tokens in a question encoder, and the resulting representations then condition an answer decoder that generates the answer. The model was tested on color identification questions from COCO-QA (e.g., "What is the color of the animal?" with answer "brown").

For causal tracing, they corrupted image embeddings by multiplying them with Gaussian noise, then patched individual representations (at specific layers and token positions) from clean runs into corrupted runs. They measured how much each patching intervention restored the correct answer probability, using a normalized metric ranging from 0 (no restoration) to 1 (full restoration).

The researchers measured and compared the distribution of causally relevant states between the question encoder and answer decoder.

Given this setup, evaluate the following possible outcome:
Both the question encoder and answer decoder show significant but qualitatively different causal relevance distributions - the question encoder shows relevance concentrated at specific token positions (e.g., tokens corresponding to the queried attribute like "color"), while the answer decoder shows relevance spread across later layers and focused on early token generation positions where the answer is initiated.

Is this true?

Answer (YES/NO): NO